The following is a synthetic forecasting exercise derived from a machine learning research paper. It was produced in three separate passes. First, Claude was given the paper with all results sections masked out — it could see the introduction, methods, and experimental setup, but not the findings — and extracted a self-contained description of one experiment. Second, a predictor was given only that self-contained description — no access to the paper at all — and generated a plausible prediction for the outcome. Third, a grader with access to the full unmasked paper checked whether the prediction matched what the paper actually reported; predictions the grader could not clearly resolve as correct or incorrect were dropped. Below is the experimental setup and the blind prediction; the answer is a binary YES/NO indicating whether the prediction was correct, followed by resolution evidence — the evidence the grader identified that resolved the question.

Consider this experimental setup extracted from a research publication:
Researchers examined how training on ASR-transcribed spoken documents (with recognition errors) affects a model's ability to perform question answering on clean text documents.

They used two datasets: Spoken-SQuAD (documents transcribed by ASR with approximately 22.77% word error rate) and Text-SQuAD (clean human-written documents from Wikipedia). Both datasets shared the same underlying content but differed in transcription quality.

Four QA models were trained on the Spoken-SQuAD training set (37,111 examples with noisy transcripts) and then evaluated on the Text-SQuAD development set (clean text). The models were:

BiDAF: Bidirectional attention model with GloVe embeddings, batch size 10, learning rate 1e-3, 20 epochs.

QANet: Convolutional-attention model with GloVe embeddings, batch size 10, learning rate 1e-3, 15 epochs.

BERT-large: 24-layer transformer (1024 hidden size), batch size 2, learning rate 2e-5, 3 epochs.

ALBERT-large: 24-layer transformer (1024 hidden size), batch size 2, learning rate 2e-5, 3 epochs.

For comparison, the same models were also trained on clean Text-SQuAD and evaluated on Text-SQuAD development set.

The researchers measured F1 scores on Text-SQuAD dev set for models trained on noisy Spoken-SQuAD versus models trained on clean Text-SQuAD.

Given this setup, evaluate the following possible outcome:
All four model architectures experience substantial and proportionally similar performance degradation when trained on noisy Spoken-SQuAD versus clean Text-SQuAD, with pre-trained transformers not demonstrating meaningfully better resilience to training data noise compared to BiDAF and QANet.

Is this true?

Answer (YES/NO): YES